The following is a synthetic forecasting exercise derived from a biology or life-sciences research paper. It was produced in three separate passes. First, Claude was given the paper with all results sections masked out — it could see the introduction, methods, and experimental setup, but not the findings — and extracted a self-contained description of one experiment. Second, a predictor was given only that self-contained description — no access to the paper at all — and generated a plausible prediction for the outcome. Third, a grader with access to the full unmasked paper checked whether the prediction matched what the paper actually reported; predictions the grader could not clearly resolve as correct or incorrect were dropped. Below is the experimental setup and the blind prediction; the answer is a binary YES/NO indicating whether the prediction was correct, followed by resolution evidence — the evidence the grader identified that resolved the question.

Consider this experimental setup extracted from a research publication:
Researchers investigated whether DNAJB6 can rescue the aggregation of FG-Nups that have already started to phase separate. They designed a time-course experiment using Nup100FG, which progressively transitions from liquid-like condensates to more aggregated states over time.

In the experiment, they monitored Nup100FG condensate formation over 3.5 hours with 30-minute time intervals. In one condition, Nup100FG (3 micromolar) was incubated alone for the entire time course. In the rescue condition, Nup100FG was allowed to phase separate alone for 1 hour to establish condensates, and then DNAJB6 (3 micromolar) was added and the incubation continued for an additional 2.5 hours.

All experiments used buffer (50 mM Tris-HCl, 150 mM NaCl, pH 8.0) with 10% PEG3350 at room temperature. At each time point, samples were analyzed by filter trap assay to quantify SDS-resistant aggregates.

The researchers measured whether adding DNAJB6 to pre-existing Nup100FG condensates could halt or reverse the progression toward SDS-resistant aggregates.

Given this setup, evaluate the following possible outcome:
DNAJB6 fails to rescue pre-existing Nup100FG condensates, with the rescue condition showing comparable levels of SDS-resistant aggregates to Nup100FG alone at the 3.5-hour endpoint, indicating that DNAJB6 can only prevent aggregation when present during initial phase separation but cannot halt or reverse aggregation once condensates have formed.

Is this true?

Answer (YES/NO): NO